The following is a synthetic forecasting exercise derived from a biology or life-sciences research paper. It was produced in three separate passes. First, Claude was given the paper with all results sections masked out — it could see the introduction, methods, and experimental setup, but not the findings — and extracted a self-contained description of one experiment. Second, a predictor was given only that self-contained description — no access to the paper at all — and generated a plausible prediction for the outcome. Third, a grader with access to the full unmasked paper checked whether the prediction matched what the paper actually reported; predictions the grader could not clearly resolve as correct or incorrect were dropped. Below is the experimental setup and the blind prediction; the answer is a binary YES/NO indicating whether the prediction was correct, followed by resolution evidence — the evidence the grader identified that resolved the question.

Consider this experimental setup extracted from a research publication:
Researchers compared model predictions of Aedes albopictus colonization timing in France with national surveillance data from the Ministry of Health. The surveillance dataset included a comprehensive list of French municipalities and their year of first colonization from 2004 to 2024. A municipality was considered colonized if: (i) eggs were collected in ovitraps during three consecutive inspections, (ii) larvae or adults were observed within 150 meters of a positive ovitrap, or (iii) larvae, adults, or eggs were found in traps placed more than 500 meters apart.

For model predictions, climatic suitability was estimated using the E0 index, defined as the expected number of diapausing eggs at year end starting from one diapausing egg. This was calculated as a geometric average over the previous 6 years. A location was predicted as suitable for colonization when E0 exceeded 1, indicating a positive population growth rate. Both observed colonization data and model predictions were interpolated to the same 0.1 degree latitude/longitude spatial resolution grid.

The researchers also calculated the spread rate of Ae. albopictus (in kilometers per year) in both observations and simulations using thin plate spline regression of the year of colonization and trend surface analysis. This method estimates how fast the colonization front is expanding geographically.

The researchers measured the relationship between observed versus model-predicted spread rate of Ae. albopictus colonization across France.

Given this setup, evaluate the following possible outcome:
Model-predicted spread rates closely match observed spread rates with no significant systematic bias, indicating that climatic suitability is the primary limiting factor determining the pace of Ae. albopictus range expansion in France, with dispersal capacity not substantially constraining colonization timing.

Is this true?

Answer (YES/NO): NO